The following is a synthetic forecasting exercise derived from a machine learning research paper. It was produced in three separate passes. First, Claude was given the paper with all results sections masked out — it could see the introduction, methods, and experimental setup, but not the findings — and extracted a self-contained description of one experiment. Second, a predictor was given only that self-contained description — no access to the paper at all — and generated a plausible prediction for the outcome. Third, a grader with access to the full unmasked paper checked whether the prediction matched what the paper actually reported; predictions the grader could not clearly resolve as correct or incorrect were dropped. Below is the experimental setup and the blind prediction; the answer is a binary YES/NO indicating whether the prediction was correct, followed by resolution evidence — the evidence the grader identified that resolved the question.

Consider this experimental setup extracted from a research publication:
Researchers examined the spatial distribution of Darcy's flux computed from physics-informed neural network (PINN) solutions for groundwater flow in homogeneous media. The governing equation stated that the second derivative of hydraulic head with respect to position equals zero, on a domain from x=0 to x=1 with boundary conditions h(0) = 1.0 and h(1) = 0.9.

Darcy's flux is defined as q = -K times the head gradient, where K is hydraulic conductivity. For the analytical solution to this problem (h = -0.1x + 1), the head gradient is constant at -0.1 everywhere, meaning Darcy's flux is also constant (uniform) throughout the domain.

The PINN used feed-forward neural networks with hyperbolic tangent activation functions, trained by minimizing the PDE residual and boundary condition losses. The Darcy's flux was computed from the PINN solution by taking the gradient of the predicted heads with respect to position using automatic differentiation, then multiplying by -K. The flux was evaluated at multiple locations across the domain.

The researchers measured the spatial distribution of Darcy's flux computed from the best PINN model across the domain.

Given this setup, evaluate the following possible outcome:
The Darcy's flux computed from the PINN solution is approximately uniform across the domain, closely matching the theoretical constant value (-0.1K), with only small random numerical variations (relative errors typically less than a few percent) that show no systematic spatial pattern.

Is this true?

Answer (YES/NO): YES